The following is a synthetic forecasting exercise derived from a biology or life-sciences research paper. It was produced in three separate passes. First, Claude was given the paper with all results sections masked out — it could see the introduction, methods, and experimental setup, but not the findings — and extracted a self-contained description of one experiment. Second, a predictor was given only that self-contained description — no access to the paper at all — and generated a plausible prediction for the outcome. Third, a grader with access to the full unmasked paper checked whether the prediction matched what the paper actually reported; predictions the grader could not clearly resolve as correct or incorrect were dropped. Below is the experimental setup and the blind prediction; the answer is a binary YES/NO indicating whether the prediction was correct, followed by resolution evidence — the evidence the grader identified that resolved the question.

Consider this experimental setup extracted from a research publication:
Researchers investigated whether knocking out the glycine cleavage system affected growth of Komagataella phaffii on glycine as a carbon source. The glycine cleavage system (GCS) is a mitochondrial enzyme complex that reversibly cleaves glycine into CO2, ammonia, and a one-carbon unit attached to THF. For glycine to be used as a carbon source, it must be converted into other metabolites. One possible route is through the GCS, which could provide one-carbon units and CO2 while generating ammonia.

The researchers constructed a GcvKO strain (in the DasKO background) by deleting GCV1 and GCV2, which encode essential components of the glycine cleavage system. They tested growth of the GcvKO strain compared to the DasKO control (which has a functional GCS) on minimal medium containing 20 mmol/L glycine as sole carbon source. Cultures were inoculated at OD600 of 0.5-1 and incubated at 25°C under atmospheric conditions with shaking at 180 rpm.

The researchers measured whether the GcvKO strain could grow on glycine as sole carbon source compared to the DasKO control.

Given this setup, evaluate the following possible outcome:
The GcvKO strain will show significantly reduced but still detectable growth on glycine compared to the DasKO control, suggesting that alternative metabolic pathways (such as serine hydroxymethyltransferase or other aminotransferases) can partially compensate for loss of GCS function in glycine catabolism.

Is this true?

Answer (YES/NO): NO